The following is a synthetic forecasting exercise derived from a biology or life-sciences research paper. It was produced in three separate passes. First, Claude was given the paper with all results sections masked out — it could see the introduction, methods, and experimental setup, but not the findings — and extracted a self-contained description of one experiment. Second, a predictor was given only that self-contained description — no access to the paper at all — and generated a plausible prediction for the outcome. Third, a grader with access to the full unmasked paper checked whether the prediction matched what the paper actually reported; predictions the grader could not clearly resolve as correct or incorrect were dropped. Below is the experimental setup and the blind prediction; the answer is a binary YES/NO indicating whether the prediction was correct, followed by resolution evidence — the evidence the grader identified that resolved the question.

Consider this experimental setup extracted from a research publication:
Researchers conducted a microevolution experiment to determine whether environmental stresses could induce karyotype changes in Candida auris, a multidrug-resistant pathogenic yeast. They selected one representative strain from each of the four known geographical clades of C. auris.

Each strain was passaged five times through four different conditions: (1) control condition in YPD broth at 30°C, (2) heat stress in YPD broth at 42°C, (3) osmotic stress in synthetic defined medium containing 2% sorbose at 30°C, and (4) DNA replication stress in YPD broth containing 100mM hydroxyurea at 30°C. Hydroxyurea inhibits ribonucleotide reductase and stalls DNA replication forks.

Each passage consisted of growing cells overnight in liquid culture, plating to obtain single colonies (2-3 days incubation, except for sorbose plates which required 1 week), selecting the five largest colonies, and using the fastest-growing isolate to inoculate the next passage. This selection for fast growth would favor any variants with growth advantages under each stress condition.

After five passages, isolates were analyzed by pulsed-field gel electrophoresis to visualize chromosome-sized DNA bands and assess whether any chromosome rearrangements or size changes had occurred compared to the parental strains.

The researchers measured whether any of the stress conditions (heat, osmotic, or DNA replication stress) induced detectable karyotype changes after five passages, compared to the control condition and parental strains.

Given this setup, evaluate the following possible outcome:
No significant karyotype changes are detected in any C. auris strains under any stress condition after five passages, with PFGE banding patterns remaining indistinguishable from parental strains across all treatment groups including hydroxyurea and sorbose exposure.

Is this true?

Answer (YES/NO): NO